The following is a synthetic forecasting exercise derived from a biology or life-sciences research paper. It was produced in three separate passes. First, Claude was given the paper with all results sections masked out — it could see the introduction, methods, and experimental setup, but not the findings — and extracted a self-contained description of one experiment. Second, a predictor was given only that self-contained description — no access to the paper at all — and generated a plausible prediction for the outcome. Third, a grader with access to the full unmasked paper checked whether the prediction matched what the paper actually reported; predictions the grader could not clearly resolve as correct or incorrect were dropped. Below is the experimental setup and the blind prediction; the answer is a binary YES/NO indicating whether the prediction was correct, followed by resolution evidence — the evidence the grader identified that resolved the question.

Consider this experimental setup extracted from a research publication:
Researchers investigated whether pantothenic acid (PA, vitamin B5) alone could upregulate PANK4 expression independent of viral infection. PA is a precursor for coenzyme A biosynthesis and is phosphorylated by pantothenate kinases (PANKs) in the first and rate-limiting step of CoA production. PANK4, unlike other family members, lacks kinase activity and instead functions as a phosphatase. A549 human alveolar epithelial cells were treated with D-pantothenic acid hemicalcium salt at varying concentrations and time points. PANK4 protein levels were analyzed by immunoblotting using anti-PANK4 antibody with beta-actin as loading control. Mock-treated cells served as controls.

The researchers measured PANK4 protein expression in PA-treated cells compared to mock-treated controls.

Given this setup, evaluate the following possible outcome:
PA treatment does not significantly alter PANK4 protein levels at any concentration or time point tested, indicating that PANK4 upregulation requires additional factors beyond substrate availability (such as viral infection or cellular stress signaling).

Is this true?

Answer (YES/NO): NO